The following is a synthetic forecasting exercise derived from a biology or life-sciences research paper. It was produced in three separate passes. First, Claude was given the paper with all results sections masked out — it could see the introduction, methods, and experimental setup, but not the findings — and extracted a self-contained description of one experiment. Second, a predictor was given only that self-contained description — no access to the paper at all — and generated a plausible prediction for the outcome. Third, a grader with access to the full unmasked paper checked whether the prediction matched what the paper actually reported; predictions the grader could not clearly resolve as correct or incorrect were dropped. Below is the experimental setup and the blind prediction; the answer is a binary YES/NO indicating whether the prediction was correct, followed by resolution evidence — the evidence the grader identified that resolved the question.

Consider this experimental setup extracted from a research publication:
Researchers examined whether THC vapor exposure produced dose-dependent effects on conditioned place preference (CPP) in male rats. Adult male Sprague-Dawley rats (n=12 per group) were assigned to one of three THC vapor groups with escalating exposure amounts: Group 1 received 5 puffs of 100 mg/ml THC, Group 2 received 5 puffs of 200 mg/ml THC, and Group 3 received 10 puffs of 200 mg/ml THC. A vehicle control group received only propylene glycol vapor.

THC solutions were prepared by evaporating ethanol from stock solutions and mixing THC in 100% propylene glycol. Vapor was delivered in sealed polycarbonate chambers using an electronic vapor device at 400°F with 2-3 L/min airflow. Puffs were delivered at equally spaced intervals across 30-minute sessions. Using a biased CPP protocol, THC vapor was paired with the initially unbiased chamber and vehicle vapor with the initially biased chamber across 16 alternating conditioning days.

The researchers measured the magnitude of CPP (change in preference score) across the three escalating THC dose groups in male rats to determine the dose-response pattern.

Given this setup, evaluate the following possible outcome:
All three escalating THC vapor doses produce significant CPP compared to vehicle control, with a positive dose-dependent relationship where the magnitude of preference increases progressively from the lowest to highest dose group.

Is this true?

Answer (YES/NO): NO